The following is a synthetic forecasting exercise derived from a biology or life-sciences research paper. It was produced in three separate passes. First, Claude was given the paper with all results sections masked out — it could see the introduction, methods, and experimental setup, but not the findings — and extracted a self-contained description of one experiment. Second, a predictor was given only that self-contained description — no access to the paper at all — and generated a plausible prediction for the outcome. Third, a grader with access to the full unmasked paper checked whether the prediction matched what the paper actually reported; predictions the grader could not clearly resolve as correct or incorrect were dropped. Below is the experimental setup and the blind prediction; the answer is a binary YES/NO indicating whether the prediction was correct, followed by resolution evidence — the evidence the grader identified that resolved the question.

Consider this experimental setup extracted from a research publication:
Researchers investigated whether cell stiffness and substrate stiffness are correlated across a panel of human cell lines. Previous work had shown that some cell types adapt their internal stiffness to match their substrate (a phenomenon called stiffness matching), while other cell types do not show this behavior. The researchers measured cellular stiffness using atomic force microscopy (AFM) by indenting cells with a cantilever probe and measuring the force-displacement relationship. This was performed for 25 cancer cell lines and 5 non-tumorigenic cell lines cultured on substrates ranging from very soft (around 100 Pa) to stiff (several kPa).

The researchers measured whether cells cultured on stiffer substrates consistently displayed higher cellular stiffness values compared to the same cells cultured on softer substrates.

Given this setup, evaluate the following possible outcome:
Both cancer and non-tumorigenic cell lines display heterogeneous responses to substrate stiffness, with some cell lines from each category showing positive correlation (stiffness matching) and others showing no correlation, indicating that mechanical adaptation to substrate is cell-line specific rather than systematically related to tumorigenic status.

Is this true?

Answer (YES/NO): YES